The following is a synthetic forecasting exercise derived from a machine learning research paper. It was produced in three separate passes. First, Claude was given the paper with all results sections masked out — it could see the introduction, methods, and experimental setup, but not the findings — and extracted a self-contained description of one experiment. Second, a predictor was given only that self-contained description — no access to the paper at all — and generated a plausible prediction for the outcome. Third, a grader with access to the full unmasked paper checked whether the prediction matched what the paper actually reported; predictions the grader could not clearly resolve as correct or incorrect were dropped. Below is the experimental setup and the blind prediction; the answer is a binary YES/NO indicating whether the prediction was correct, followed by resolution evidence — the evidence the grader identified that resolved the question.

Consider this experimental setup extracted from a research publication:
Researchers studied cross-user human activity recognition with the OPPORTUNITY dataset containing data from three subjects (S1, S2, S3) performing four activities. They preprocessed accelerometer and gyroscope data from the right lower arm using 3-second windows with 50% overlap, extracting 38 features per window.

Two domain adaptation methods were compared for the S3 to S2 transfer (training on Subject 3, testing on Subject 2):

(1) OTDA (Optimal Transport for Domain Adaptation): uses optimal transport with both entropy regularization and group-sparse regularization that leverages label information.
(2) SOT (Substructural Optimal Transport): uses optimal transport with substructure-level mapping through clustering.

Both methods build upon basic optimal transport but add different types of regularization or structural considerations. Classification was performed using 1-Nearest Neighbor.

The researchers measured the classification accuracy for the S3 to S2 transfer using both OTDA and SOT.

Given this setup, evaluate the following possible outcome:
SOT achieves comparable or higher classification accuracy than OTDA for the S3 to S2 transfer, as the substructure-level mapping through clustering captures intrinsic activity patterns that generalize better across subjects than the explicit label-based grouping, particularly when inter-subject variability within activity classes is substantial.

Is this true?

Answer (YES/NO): NO